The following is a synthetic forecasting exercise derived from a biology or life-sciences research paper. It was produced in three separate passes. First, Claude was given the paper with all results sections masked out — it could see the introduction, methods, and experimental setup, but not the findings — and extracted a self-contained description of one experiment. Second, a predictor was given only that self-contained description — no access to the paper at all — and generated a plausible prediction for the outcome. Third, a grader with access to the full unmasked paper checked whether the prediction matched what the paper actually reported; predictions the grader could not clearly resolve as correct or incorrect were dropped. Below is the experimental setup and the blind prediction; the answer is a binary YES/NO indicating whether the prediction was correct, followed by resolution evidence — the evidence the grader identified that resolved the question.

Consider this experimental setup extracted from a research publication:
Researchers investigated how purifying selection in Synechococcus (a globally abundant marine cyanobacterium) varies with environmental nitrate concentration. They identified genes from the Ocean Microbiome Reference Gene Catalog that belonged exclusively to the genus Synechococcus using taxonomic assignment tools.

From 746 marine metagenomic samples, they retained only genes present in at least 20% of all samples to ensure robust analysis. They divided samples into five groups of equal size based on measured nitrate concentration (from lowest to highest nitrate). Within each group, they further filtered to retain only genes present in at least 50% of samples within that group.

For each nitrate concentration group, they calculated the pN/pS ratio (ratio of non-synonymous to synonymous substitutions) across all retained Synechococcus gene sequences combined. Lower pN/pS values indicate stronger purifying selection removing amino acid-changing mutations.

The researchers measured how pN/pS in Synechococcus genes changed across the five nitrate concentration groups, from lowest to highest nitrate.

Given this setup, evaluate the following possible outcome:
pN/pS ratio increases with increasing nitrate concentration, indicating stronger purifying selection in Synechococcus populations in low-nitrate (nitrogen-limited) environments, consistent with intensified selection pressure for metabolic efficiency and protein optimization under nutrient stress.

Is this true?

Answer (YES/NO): YES